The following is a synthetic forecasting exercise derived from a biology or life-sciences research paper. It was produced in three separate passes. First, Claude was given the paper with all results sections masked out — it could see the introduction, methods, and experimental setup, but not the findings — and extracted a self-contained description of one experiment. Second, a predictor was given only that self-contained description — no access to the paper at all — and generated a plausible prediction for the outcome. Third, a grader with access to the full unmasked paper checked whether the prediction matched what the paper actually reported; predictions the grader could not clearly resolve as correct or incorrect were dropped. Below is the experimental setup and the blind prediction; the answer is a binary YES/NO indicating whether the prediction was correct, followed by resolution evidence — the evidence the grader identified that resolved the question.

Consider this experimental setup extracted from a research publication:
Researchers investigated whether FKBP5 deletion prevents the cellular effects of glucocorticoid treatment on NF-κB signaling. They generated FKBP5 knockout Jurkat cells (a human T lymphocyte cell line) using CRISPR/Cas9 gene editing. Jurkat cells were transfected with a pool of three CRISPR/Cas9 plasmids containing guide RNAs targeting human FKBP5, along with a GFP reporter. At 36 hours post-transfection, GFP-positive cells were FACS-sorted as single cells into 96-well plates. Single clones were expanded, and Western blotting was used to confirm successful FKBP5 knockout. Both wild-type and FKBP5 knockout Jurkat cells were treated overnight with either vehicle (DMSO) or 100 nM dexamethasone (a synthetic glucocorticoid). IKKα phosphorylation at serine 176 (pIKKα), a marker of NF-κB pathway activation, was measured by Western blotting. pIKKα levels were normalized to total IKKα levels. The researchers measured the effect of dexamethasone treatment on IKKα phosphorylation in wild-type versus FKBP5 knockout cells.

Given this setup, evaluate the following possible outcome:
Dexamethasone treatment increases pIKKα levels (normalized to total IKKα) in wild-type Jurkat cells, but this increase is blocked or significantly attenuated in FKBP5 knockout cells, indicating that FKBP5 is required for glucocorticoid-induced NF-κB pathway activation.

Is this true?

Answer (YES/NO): YES